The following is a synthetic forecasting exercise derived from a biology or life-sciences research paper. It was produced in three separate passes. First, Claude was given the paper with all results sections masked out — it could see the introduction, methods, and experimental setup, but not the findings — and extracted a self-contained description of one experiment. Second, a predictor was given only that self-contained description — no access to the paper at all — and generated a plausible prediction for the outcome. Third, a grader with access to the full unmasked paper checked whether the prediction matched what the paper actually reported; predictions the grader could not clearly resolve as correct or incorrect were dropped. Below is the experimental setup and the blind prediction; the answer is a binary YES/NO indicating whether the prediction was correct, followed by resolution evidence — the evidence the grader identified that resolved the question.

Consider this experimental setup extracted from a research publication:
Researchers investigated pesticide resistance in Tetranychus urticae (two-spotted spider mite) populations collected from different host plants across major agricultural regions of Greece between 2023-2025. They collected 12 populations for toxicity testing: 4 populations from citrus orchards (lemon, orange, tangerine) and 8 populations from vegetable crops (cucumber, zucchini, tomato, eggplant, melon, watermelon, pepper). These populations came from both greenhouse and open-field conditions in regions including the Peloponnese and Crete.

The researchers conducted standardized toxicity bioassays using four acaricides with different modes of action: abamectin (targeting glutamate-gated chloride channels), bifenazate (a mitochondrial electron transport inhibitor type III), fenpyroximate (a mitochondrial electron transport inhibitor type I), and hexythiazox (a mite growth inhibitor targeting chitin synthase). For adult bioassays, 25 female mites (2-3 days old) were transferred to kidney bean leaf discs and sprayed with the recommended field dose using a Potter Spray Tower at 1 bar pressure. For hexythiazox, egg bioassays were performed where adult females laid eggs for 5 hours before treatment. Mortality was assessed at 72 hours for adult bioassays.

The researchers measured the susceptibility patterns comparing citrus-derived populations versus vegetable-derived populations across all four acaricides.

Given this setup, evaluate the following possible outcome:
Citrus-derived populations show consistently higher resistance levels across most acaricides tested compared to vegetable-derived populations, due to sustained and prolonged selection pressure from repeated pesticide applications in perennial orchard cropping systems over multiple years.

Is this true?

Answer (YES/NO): NO